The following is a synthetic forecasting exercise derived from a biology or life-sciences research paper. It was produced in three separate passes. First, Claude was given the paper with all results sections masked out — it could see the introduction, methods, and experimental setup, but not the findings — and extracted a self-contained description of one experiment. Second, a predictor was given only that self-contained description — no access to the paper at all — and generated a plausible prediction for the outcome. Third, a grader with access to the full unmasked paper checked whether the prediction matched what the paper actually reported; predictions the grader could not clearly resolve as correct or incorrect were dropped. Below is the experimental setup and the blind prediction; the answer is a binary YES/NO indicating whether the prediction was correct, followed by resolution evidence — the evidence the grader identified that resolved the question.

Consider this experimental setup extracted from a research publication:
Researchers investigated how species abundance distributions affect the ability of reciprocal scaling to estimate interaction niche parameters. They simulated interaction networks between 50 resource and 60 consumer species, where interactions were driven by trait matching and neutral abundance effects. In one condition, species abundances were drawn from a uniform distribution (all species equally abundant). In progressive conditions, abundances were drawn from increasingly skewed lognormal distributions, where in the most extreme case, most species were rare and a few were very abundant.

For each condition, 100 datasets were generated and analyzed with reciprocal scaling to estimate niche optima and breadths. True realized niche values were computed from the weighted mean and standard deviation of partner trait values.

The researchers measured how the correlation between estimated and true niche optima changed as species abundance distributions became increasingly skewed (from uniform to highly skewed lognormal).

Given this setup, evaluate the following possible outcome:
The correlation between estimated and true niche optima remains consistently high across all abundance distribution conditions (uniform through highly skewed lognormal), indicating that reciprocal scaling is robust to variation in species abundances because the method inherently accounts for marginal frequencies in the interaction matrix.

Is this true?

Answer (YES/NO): NO